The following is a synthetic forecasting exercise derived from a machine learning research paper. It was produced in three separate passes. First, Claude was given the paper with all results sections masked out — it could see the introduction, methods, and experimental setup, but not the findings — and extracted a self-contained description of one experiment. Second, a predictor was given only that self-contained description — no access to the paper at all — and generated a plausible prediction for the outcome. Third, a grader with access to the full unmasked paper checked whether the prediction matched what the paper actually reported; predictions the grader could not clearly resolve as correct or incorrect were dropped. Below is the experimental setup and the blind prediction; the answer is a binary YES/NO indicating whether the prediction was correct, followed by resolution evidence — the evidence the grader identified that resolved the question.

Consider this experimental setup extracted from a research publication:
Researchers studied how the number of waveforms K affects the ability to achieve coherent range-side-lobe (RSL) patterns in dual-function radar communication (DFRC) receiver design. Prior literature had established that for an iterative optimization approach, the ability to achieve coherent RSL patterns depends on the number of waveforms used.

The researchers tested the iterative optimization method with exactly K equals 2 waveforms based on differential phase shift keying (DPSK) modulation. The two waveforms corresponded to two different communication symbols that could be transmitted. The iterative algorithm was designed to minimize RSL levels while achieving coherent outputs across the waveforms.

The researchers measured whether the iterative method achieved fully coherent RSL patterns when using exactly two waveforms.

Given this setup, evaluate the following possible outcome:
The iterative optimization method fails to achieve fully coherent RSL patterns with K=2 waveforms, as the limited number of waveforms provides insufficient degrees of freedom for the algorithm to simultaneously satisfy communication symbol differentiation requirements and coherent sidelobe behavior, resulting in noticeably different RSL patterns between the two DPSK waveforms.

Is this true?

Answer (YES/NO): NO